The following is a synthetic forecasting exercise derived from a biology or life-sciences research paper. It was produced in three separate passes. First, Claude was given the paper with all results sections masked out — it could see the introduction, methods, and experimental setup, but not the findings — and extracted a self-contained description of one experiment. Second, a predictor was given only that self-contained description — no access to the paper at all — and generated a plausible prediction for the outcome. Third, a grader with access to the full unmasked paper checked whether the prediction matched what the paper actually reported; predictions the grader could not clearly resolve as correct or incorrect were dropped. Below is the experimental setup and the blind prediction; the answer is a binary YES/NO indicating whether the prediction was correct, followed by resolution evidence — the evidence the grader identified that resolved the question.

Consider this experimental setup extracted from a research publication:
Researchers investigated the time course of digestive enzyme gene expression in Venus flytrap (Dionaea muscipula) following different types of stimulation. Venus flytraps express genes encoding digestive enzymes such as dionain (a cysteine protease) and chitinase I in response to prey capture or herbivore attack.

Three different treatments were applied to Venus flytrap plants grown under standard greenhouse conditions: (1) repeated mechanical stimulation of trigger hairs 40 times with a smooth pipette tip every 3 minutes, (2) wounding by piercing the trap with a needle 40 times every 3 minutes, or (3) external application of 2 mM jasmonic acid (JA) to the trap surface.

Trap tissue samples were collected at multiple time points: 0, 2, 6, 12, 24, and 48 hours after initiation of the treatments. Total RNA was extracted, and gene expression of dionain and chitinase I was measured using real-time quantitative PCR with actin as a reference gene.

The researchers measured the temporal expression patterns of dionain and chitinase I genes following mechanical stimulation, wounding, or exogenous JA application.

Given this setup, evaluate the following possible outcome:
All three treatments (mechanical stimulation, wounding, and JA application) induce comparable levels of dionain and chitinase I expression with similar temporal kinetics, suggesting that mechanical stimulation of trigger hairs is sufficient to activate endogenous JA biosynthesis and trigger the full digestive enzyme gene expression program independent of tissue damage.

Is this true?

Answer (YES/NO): NO